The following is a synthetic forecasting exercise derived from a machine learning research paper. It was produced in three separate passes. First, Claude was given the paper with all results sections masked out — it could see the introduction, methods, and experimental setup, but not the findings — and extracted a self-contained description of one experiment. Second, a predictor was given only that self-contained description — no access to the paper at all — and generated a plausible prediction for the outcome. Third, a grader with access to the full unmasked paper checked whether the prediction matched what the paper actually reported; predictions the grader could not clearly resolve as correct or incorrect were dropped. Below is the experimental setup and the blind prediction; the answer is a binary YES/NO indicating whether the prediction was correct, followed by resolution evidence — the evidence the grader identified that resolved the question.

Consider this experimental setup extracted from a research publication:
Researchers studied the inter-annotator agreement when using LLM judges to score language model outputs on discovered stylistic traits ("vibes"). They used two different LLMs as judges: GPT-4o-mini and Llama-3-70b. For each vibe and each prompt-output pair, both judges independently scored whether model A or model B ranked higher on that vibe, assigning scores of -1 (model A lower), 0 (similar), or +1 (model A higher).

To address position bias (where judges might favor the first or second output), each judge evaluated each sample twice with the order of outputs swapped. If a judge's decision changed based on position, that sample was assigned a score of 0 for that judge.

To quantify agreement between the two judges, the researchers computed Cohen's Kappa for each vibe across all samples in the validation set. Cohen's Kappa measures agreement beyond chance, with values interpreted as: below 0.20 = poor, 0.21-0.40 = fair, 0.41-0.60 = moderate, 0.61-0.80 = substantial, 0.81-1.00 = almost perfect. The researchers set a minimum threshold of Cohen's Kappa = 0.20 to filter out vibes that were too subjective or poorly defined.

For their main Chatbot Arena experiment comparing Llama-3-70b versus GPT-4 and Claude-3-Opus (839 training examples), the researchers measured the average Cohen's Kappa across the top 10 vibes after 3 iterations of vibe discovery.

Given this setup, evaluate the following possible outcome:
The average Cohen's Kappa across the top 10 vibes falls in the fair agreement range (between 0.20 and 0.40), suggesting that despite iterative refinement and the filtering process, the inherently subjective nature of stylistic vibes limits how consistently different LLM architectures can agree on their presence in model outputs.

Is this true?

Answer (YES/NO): NO